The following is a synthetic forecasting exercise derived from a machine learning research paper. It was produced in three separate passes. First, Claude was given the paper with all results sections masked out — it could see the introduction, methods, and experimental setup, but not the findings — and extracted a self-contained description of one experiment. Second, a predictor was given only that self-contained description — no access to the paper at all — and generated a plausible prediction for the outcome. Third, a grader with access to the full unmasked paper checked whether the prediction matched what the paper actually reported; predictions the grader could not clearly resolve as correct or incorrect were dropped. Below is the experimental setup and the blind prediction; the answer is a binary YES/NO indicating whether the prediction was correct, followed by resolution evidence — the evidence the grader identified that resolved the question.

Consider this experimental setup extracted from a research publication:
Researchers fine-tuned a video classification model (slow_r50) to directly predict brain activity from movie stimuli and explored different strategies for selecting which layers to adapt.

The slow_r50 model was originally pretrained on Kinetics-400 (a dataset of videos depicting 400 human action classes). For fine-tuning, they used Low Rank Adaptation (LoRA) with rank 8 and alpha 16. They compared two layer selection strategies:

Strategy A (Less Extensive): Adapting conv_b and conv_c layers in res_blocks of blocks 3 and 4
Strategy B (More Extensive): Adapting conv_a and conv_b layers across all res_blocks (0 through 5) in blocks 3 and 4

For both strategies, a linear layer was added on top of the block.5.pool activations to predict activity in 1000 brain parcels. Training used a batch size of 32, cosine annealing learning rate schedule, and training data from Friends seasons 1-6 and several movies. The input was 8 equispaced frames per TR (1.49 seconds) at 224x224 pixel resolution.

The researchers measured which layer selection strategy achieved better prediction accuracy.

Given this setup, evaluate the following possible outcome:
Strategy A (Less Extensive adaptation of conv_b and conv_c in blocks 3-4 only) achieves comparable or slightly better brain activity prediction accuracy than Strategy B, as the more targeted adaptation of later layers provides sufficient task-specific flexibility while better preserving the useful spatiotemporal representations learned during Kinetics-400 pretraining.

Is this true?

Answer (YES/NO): YES